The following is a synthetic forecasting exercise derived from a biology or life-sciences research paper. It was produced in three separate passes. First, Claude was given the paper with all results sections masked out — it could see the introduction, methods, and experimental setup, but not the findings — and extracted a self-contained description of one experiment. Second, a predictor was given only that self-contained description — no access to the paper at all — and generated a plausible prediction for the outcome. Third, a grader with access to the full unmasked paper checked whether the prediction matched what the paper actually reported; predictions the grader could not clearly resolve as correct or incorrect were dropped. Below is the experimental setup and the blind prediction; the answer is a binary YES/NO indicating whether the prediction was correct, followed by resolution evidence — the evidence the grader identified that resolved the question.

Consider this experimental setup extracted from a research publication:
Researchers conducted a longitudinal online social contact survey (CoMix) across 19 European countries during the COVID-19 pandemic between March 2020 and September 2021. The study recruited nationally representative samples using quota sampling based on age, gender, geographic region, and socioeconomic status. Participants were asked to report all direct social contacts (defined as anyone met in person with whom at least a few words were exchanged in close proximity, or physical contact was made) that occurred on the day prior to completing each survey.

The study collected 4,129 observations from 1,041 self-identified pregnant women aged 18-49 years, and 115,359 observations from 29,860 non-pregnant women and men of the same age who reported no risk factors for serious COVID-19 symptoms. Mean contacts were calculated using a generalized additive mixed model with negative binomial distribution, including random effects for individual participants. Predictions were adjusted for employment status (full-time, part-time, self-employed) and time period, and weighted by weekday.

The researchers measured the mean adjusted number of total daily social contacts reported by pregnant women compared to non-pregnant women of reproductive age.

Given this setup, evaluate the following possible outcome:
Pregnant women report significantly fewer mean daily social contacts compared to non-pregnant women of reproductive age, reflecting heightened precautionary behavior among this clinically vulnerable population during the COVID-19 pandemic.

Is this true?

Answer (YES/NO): NO